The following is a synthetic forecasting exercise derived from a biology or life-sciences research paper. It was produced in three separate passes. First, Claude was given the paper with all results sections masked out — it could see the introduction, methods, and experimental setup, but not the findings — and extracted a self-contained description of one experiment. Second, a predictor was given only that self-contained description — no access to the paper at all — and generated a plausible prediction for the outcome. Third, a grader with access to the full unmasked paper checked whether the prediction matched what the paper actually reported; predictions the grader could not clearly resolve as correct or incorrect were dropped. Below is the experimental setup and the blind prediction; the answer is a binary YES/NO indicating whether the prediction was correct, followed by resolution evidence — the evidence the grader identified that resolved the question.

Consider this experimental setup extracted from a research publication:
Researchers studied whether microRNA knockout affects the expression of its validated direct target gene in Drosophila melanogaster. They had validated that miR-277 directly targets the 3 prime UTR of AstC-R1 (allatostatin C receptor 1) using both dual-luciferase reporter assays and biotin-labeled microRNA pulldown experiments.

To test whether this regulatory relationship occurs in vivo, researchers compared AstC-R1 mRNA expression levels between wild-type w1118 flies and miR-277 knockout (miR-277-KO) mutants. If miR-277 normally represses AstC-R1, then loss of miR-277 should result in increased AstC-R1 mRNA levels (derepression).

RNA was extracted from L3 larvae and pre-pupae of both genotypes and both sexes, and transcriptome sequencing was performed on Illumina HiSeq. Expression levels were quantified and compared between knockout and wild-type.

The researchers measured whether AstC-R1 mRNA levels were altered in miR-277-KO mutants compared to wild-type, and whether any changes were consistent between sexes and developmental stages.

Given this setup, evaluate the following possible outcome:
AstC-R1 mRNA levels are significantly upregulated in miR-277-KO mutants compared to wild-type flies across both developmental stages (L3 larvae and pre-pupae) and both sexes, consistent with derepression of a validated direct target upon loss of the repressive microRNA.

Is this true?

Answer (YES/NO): NO